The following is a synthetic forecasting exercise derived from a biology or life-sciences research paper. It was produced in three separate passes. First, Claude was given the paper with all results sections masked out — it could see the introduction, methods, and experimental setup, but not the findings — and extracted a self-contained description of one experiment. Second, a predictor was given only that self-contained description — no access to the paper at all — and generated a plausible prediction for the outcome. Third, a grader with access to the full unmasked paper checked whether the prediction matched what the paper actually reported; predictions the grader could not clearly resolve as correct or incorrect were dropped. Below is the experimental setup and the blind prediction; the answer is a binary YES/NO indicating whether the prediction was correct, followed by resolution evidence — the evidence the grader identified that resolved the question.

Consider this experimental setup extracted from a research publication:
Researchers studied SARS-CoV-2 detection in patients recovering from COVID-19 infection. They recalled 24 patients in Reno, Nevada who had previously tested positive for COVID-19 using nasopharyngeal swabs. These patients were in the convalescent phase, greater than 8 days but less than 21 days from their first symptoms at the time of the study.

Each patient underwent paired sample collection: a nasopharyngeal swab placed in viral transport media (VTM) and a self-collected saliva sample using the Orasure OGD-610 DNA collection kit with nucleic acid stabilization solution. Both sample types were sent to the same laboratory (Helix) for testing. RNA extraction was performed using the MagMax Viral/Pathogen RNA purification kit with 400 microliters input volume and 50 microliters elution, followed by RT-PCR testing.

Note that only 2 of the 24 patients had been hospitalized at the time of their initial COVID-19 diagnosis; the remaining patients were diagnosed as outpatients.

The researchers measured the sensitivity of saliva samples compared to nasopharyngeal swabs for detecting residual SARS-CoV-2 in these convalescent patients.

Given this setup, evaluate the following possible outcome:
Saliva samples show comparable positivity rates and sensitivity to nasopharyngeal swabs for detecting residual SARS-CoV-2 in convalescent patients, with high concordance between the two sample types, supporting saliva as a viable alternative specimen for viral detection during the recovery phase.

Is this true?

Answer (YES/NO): NO